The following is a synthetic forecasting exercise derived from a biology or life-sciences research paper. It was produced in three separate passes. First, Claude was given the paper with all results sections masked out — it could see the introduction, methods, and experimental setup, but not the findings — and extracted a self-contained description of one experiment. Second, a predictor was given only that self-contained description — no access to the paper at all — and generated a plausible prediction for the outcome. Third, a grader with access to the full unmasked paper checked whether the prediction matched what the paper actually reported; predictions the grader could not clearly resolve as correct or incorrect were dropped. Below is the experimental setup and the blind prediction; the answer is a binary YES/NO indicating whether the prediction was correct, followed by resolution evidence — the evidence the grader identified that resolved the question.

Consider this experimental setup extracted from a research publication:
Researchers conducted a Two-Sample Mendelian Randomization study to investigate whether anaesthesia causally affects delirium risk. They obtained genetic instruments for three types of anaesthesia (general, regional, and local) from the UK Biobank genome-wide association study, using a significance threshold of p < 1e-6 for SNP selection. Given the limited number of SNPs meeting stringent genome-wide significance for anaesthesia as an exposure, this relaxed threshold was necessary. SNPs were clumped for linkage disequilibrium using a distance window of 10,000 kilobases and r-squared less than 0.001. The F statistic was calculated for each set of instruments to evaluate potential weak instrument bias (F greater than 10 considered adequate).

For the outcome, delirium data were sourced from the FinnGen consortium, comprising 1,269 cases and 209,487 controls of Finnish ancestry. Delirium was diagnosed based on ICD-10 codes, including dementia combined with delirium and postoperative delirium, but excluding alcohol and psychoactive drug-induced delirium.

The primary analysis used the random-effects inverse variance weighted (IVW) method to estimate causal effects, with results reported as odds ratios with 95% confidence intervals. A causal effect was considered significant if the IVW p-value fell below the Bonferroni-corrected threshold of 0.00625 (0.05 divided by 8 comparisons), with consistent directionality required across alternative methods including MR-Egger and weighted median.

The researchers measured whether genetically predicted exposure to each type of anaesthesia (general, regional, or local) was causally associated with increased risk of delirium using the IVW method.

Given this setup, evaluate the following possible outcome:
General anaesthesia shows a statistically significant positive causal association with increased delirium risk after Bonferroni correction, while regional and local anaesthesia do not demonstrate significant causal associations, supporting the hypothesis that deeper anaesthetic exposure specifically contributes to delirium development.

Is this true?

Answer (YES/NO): NO